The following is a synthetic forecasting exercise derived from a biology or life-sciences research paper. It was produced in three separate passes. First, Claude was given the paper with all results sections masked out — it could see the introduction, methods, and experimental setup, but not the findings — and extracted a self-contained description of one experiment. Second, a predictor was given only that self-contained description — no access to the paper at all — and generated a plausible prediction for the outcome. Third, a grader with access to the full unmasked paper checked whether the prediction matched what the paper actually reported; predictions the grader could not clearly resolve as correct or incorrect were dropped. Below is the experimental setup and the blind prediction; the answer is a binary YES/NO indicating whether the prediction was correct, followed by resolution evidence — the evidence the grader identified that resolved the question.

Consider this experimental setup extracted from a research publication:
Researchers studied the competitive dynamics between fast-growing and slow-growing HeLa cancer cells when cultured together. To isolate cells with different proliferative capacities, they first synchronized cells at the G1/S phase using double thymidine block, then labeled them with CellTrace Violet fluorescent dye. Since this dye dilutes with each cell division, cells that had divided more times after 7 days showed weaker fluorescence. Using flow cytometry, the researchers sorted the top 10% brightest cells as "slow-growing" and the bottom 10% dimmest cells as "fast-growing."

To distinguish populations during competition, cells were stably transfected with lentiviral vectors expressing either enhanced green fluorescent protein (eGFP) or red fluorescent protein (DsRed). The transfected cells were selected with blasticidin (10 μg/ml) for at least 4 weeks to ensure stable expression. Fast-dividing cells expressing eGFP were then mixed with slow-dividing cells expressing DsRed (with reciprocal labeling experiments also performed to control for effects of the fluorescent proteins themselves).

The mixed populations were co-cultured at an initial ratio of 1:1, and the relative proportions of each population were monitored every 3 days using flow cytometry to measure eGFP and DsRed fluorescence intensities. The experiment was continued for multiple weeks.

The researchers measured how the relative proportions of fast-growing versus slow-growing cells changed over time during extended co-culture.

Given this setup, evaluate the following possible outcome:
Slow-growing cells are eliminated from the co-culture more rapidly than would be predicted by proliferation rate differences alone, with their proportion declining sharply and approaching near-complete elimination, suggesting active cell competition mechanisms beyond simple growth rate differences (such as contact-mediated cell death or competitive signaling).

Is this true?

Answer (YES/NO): NO